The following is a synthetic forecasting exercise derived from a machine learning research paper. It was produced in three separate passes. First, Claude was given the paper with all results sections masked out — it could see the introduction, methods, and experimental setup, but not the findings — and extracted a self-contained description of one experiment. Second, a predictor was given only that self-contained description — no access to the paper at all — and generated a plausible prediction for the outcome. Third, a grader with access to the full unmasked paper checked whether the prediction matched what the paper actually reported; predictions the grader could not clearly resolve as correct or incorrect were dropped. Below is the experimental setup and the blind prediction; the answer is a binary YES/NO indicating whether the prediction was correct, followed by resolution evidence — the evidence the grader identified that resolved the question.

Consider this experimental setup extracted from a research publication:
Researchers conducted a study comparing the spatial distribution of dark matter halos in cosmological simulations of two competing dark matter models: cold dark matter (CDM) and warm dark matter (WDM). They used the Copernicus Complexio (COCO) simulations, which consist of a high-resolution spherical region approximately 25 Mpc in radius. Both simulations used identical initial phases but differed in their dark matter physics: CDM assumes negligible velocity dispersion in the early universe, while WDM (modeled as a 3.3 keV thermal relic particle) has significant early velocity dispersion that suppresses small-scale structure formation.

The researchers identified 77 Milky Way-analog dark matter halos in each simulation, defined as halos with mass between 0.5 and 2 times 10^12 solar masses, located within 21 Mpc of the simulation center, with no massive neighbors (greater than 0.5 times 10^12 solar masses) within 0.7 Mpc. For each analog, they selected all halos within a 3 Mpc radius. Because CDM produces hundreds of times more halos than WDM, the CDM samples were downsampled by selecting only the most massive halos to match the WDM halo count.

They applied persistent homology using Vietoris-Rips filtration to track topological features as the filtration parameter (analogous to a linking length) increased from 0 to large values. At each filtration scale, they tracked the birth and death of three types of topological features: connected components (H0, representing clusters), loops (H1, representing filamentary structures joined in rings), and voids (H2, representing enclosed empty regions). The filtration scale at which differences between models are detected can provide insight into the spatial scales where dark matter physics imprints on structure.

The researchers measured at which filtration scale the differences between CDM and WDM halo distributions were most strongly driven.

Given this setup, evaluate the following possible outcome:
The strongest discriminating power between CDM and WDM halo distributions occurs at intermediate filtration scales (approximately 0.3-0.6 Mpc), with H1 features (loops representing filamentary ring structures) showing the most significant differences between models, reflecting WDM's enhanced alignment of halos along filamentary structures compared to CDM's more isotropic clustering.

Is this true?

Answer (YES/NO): NO